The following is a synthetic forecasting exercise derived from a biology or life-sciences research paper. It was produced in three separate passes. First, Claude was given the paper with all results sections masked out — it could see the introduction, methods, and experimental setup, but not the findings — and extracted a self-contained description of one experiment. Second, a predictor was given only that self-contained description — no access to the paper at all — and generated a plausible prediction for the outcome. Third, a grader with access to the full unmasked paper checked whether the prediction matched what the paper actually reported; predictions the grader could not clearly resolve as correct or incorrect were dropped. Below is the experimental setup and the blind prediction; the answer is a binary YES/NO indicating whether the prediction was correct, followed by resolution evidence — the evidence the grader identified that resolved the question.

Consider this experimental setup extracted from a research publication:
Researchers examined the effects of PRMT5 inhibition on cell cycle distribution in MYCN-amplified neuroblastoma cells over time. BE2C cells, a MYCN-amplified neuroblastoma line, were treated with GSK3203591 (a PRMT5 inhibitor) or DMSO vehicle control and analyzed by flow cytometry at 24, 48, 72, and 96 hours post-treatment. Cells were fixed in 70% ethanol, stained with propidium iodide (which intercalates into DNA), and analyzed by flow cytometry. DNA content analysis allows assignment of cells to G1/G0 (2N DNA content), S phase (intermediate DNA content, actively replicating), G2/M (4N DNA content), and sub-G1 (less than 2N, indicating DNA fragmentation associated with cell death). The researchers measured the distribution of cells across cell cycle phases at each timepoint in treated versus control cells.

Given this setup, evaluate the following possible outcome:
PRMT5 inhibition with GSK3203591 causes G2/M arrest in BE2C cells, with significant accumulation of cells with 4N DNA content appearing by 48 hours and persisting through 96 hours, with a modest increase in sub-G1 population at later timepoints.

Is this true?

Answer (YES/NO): NO